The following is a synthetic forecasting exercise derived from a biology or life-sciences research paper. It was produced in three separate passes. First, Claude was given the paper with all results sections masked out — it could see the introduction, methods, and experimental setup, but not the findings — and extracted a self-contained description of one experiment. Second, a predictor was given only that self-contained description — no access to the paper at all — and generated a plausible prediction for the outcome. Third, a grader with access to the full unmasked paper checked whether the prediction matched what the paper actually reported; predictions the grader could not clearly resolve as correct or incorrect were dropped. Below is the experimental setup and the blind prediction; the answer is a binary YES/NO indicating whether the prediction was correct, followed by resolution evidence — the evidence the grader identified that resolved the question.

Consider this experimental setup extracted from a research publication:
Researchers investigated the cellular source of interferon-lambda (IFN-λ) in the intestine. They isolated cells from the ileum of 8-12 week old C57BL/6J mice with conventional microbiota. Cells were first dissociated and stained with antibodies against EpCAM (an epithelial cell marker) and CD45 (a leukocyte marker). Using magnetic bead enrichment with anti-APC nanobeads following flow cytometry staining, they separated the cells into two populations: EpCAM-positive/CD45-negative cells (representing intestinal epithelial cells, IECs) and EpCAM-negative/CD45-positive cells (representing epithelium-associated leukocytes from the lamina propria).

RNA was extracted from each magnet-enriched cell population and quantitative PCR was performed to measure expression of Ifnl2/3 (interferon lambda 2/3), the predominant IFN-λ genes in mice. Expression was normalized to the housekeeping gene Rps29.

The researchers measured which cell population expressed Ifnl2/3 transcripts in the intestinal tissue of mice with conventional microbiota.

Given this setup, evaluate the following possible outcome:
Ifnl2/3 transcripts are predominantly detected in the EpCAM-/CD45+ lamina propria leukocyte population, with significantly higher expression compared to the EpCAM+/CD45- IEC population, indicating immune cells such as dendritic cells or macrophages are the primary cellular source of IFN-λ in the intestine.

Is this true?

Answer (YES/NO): NO